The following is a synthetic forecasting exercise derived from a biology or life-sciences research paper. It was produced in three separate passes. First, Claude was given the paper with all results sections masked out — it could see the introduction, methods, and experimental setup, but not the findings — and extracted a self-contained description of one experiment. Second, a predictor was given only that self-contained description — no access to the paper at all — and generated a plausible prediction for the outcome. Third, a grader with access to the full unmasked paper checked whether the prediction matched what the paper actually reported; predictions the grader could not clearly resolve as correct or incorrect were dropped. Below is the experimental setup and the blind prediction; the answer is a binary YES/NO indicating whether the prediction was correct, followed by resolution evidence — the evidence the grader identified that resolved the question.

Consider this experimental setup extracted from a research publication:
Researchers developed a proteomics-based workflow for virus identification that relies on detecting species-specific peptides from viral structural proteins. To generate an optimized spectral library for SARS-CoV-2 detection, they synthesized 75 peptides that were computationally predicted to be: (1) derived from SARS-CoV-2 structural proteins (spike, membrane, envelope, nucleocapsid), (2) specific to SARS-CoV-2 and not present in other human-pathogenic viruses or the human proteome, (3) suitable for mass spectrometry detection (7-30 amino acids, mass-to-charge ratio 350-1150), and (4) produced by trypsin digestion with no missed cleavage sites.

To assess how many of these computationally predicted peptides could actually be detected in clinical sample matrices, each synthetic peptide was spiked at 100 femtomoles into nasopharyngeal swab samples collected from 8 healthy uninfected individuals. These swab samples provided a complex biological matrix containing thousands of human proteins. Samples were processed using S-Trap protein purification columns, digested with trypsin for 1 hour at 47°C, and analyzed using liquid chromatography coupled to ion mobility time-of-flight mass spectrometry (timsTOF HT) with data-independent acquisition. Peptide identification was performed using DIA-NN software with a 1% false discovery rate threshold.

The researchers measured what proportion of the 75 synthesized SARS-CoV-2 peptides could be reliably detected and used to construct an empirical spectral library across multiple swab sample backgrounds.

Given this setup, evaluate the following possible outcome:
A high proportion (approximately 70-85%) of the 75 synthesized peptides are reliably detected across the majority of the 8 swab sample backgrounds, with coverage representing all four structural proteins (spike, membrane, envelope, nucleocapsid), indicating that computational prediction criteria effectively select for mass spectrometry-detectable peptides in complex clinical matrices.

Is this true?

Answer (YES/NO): NO